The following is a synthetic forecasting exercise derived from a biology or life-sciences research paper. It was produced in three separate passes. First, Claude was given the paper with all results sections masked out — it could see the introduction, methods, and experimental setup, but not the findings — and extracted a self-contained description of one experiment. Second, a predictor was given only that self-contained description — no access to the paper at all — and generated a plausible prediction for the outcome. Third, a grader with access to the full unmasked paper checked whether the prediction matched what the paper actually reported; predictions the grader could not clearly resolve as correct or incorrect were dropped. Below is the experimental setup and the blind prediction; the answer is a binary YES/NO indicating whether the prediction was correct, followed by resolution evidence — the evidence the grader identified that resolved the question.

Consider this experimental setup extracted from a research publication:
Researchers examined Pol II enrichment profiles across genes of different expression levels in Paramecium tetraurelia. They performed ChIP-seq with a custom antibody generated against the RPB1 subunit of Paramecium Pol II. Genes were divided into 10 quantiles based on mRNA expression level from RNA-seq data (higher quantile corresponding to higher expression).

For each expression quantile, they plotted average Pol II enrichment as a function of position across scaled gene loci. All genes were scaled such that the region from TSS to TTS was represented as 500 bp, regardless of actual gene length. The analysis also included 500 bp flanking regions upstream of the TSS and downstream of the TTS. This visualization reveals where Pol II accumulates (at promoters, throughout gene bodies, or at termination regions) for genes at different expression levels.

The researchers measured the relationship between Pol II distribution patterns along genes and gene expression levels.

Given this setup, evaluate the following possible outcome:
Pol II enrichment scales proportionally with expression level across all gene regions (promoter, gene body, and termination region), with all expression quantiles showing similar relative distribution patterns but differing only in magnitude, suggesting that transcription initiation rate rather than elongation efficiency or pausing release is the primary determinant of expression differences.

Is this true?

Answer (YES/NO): NO